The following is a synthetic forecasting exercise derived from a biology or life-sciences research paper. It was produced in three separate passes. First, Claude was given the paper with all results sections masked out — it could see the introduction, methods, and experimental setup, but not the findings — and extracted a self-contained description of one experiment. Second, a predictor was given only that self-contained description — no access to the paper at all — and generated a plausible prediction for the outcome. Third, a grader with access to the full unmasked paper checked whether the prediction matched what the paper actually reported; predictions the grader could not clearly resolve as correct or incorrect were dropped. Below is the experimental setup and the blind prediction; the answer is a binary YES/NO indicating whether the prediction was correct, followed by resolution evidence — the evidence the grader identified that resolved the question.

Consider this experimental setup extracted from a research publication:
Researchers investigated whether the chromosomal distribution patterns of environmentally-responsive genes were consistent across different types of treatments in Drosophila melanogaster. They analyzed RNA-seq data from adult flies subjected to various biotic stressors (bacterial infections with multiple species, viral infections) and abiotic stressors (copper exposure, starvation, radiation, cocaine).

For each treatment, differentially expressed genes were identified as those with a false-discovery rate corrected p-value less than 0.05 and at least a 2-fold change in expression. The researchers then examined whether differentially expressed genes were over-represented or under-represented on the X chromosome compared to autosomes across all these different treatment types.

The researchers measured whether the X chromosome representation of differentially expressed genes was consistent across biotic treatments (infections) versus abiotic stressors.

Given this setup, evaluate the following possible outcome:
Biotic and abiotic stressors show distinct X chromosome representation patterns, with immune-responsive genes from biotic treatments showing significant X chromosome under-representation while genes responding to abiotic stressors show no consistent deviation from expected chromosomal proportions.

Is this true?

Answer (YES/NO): NO